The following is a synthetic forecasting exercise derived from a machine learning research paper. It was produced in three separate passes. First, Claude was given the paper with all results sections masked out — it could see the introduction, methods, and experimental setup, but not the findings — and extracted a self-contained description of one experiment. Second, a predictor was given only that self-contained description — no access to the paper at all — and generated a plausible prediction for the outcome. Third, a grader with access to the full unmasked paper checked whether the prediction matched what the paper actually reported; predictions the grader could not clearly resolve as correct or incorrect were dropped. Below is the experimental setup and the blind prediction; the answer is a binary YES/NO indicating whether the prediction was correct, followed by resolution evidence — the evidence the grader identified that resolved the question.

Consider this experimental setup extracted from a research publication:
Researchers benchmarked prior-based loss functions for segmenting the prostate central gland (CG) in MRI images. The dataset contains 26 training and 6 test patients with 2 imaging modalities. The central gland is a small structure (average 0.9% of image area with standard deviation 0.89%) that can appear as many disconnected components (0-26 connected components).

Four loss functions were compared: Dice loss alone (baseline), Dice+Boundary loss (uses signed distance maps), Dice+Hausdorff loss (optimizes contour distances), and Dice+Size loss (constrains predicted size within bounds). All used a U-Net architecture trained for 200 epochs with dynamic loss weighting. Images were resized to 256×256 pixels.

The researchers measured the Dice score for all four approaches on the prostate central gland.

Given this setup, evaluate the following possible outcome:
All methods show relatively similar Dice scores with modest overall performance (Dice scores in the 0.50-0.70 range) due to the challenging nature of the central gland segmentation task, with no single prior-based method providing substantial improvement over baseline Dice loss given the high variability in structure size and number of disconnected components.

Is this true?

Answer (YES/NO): NO